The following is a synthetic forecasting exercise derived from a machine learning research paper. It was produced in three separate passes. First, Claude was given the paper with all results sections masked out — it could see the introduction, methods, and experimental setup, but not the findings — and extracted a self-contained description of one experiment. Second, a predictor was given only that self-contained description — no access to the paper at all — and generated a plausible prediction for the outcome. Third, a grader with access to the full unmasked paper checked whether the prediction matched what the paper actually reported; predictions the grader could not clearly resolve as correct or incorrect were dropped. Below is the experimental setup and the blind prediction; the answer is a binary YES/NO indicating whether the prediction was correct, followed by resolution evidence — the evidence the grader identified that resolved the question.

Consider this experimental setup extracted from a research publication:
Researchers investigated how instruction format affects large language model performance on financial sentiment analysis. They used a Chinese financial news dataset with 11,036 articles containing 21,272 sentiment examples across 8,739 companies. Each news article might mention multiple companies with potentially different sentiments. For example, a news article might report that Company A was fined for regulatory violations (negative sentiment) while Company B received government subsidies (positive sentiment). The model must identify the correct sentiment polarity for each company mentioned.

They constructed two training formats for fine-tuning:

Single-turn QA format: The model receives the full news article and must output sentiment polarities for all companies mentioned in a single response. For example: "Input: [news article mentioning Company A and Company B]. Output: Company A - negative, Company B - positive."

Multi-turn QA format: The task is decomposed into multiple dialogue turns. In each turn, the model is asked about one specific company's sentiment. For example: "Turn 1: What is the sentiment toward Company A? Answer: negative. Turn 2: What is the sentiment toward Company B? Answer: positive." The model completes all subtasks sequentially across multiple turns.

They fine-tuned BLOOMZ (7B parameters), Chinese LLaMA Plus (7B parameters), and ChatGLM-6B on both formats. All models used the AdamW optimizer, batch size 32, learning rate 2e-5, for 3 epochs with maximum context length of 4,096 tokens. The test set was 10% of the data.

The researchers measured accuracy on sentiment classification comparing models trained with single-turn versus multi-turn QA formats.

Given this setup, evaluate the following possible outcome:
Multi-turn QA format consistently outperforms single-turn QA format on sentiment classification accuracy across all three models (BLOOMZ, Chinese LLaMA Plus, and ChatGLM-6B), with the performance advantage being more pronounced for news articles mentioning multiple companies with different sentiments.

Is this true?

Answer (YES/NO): NO